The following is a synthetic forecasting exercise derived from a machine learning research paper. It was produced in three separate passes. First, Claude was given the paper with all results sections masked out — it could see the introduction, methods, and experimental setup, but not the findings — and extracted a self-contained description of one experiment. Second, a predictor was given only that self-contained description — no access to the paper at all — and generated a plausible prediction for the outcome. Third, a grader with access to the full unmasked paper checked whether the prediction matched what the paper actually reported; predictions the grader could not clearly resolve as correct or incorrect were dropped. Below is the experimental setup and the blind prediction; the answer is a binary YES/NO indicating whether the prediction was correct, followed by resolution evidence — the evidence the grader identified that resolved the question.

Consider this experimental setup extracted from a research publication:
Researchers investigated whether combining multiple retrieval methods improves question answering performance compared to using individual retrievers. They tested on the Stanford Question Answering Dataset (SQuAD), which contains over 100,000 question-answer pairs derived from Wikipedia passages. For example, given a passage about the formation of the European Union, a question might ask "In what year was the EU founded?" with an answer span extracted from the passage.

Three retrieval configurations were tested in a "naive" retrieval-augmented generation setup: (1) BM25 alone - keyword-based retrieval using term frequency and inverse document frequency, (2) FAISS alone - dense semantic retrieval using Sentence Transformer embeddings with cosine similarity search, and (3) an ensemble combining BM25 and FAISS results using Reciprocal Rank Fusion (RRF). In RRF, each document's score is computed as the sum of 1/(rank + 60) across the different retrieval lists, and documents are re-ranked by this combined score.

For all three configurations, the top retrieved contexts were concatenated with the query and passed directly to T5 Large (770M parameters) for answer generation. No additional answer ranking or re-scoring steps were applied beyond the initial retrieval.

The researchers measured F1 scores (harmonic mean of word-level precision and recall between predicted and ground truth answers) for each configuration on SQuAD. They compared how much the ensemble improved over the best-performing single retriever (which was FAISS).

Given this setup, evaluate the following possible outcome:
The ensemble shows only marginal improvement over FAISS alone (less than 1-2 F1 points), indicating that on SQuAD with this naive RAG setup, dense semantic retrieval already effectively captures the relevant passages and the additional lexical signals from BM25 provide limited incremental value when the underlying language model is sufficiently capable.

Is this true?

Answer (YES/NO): NO